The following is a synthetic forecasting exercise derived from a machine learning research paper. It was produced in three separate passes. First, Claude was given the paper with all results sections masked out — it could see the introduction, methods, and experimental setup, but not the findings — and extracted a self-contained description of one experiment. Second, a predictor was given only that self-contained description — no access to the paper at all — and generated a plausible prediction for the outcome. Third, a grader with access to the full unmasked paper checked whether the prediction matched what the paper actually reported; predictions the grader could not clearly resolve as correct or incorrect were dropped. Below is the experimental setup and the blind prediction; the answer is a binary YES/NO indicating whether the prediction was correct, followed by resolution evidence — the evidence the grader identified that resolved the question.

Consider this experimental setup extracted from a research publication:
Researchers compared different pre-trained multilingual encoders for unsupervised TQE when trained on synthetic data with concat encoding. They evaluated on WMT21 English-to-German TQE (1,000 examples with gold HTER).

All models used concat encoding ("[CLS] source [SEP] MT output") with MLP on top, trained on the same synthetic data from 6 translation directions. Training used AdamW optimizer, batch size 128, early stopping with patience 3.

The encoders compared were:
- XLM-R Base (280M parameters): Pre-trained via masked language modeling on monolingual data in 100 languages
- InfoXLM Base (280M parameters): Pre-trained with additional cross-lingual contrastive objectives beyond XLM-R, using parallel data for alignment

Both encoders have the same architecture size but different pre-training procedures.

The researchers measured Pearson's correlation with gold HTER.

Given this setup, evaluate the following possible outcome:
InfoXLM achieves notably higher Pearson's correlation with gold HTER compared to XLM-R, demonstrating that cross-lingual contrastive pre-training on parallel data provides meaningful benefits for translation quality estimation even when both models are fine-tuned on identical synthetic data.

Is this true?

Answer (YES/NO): YES